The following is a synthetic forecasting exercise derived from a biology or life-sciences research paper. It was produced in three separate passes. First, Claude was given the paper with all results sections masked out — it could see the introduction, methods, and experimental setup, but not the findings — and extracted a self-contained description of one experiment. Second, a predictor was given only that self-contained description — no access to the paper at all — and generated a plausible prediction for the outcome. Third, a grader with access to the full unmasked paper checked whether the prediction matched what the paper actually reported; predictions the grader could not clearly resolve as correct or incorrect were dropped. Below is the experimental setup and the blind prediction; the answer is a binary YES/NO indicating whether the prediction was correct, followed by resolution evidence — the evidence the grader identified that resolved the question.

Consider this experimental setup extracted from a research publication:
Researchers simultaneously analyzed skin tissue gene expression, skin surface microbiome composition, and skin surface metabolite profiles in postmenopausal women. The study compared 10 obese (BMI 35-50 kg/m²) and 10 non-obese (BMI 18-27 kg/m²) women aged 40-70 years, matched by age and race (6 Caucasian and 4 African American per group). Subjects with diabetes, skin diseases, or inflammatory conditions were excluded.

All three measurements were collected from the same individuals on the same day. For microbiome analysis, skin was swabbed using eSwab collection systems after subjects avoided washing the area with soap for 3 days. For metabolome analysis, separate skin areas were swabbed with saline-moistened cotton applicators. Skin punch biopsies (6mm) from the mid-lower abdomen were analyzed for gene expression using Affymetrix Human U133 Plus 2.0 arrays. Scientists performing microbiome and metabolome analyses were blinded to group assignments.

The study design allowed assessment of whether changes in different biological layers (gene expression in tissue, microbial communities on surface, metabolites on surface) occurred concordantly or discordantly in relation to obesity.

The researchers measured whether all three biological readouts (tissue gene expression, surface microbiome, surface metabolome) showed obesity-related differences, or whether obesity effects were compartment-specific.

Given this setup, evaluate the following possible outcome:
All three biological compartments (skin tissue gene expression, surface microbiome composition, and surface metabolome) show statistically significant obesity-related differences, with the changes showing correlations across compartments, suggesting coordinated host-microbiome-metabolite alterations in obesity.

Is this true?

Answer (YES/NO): NO